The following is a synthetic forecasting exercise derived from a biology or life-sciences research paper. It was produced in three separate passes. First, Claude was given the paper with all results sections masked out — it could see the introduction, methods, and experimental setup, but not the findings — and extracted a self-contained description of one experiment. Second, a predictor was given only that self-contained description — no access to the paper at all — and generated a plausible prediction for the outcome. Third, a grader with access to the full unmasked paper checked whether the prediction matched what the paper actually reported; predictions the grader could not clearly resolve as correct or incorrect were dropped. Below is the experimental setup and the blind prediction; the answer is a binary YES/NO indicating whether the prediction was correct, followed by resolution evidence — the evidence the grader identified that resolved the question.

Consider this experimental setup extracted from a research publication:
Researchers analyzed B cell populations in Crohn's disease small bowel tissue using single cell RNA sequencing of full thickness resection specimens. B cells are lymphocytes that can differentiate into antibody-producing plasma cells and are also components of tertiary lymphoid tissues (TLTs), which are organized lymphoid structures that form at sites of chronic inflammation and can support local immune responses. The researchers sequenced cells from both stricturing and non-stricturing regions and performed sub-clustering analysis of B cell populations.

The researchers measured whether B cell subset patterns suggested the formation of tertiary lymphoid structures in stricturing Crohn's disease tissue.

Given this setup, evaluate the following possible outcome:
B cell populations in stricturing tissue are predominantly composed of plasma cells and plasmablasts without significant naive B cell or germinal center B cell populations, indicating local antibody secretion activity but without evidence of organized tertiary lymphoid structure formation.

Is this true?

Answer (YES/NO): NO